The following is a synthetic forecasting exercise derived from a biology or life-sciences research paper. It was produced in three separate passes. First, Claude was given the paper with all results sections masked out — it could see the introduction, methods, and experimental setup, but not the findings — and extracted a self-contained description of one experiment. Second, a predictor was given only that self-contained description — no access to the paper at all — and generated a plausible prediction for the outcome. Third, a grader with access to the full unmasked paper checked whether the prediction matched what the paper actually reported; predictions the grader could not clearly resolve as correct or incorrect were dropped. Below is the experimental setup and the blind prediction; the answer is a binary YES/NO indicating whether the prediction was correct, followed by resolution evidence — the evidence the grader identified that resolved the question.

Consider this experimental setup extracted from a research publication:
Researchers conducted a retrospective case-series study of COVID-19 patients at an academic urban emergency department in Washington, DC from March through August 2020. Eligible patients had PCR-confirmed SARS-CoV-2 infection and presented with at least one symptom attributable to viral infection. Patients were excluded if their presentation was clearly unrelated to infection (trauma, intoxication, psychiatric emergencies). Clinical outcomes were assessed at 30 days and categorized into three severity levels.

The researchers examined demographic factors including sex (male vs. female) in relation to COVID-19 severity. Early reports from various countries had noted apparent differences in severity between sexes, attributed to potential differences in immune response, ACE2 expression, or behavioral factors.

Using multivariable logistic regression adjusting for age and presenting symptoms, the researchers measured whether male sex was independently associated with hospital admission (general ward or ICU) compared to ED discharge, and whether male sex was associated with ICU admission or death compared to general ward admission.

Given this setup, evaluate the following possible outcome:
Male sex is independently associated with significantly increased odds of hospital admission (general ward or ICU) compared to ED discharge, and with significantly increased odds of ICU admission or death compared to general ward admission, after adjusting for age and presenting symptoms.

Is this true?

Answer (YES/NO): NO